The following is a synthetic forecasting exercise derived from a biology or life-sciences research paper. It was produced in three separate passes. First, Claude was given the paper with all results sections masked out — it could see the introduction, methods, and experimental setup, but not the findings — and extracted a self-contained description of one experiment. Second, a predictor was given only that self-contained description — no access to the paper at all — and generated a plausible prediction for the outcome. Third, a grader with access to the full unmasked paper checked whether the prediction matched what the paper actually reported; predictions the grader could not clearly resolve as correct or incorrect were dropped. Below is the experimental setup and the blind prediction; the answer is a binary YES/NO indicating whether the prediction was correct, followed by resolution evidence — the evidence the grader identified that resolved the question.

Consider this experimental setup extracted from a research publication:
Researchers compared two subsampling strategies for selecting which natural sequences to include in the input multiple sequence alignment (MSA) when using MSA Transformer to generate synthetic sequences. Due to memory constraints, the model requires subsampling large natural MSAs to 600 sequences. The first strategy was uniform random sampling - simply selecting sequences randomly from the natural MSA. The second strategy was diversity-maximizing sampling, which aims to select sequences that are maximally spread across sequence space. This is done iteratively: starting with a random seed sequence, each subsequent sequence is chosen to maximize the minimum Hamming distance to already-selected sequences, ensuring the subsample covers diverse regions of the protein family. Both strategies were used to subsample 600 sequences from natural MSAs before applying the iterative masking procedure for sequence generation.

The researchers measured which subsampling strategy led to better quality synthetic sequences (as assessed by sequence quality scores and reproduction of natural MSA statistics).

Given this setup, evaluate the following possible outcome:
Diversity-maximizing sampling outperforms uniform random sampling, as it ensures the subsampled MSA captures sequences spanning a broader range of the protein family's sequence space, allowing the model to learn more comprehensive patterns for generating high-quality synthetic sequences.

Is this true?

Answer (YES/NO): NO